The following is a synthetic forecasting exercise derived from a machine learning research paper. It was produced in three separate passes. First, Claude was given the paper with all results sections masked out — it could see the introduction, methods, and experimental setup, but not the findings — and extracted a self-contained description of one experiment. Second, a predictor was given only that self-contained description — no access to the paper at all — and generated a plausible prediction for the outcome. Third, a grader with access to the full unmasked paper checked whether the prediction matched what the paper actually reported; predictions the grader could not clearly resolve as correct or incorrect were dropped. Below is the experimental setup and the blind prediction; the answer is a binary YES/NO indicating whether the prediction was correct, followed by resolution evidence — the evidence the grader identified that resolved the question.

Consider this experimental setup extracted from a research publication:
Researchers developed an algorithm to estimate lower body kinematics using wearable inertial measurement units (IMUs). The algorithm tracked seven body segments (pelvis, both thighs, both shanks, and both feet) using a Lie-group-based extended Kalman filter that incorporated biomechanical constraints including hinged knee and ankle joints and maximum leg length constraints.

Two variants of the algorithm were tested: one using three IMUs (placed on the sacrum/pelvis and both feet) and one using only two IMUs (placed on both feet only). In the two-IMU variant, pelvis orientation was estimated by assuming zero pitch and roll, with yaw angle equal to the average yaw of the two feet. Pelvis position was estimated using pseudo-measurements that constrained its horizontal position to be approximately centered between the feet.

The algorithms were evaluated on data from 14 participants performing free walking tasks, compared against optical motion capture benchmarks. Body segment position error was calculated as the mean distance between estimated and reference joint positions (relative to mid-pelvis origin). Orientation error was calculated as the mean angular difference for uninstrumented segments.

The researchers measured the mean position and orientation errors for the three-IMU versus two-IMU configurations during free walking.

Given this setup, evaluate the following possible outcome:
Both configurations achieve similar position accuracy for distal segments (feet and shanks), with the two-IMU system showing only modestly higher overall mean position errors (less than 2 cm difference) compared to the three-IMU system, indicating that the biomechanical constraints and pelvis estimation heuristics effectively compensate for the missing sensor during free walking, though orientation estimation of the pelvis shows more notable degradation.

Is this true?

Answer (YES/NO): NO